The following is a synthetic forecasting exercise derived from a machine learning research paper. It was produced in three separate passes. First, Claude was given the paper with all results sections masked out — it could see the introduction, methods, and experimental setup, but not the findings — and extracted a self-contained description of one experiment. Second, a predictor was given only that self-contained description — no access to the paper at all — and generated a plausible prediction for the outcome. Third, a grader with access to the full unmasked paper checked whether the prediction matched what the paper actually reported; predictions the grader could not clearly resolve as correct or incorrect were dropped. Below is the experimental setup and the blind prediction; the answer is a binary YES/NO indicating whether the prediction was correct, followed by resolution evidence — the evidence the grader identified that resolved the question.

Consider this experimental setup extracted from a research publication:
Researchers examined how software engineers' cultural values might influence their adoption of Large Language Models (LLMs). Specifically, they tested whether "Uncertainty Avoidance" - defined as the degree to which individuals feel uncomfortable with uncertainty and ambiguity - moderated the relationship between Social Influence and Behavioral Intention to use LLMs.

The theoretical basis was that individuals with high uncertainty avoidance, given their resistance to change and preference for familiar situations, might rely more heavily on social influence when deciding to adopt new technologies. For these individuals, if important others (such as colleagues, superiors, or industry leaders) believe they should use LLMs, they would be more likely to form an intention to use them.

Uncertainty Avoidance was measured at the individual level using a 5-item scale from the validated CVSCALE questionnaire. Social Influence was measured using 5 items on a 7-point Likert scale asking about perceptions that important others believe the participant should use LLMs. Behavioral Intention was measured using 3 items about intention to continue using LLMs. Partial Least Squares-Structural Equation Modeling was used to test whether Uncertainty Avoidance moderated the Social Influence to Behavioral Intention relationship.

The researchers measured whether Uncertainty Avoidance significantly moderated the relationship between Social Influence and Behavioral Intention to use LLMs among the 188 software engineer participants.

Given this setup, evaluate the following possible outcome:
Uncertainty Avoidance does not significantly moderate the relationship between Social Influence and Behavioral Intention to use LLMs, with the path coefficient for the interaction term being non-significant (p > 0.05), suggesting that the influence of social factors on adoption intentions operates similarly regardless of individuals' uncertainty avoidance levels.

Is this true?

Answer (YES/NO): YES